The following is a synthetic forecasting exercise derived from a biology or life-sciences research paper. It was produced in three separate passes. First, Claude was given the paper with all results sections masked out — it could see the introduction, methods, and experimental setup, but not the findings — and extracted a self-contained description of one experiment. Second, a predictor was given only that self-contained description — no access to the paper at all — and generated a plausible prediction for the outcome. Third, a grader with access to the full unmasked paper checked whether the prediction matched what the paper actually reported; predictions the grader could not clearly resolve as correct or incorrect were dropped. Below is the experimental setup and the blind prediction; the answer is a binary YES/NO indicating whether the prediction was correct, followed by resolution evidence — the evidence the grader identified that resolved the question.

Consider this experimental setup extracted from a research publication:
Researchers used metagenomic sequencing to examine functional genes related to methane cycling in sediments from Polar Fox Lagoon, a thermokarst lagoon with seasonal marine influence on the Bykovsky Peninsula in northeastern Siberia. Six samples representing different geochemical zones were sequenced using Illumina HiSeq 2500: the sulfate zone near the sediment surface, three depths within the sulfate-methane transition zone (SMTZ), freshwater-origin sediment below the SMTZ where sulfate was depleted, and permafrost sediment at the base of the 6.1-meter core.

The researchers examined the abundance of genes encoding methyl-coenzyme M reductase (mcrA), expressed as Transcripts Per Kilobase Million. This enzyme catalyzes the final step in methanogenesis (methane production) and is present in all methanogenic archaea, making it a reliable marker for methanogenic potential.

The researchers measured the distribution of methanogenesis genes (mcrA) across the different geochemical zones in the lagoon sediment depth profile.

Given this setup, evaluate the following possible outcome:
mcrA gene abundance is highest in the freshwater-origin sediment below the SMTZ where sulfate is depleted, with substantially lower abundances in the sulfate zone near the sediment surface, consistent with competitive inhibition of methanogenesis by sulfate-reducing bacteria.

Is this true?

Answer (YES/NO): NO